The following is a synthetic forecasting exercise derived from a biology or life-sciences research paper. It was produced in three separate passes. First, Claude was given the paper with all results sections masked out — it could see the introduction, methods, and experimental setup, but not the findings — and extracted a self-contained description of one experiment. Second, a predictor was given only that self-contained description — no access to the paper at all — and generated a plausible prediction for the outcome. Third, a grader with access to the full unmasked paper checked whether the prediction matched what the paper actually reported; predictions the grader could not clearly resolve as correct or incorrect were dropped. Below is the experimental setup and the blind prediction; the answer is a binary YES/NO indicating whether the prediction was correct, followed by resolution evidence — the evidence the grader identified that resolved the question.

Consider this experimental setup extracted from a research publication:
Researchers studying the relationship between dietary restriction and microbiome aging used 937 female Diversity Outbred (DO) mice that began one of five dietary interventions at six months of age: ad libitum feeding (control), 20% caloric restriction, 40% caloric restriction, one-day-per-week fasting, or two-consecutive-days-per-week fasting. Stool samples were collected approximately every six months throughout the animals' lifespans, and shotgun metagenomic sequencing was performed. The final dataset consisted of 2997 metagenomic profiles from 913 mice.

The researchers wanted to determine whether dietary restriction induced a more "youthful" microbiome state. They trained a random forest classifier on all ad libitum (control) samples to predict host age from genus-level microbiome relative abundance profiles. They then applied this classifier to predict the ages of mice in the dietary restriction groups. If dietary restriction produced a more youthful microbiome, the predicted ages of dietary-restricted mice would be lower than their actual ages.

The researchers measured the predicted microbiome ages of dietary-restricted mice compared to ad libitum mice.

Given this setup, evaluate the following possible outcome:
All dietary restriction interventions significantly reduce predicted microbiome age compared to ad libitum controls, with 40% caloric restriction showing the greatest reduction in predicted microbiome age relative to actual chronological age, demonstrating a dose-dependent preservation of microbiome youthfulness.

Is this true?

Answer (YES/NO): NO